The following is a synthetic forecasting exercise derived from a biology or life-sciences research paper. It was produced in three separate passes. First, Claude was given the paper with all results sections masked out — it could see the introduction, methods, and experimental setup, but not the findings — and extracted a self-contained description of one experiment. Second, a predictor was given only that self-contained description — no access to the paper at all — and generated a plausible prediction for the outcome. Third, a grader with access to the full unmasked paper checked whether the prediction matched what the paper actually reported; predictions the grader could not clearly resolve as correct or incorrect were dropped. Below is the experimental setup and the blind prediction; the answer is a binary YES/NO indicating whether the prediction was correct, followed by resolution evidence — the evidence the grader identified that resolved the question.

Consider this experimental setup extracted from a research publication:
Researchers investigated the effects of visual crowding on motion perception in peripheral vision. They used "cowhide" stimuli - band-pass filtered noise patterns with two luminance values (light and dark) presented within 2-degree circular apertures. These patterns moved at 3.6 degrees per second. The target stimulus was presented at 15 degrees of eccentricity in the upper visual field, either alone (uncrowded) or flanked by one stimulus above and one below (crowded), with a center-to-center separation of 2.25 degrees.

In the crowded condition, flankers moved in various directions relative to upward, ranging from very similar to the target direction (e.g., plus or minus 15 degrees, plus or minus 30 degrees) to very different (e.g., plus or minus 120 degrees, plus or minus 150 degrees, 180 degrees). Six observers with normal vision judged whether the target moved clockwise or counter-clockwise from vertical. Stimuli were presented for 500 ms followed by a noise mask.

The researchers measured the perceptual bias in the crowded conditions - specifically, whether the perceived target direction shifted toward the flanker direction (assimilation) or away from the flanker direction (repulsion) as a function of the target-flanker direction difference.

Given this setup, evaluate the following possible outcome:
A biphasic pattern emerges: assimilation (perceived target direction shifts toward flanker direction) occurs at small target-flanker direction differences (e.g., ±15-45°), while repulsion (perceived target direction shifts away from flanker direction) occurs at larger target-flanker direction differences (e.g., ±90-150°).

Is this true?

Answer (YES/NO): YES